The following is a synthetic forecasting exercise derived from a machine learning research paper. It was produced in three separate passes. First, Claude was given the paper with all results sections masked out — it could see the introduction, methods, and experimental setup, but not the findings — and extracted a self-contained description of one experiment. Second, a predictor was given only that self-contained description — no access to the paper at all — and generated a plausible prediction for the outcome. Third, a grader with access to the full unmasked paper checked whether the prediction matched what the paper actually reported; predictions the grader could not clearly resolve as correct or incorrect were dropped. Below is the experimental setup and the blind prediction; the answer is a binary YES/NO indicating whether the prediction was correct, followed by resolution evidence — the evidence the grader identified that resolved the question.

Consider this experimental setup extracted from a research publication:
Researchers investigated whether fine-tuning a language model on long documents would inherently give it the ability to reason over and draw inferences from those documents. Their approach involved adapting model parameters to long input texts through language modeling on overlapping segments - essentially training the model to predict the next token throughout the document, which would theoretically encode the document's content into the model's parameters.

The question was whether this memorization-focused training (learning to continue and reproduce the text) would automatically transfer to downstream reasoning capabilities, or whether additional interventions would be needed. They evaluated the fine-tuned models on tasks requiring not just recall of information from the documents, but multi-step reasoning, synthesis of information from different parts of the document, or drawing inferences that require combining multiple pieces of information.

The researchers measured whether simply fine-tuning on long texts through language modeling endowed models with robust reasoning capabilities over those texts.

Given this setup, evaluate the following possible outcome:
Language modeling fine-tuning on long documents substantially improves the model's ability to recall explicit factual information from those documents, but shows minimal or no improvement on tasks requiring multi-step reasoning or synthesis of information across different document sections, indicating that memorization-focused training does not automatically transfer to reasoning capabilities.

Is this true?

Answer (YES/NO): NO